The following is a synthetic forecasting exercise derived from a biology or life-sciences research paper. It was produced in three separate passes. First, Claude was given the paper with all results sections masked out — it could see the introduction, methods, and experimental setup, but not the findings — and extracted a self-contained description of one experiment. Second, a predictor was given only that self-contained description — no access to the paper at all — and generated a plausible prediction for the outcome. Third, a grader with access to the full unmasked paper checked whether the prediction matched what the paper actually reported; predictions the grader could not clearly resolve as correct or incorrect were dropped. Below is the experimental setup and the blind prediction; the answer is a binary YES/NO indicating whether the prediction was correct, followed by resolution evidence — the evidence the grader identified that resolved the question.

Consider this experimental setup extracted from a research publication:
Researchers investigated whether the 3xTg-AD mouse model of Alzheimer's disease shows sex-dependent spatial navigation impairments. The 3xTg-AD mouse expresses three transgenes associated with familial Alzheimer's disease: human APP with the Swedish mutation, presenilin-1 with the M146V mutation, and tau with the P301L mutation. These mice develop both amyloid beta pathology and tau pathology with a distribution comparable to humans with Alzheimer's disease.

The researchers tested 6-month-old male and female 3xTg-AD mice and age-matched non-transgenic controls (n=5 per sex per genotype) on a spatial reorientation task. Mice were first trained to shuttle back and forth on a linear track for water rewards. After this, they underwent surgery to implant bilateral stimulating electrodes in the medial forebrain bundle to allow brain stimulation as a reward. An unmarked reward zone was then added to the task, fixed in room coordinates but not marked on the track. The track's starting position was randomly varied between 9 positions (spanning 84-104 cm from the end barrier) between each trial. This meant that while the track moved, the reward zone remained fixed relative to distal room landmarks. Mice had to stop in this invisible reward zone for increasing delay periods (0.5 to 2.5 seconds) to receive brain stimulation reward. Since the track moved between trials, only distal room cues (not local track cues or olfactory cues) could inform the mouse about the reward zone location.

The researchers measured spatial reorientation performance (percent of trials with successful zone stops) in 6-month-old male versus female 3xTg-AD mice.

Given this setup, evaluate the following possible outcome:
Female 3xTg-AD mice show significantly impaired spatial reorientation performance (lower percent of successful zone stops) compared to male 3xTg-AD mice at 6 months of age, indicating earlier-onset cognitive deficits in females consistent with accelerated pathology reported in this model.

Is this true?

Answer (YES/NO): YES